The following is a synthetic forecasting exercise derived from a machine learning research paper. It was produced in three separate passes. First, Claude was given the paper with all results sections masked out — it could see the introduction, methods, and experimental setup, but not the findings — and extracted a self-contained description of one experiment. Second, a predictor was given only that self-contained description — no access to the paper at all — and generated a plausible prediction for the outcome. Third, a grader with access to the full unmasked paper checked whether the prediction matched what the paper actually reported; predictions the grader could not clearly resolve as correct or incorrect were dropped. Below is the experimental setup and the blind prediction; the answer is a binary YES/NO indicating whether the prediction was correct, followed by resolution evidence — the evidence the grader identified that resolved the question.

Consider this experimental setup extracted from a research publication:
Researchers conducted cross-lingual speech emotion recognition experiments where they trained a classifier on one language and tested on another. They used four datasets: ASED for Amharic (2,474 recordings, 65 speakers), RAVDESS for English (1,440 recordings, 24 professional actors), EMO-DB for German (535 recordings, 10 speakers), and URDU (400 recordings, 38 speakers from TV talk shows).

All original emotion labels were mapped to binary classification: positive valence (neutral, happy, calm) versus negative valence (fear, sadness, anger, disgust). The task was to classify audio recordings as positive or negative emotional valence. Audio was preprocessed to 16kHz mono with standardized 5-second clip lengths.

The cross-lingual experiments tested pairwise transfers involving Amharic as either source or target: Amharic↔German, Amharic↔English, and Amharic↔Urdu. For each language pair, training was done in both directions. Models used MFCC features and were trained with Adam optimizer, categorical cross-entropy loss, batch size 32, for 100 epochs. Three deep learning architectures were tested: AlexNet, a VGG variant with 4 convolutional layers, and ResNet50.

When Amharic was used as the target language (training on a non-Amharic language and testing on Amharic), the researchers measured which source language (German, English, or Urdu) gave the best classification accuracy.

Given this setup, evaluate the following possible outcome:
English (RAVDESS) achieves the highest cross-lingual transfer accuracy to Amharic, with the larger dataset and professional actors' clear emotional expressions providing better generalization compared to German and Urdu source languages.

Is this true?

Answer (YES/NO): NO